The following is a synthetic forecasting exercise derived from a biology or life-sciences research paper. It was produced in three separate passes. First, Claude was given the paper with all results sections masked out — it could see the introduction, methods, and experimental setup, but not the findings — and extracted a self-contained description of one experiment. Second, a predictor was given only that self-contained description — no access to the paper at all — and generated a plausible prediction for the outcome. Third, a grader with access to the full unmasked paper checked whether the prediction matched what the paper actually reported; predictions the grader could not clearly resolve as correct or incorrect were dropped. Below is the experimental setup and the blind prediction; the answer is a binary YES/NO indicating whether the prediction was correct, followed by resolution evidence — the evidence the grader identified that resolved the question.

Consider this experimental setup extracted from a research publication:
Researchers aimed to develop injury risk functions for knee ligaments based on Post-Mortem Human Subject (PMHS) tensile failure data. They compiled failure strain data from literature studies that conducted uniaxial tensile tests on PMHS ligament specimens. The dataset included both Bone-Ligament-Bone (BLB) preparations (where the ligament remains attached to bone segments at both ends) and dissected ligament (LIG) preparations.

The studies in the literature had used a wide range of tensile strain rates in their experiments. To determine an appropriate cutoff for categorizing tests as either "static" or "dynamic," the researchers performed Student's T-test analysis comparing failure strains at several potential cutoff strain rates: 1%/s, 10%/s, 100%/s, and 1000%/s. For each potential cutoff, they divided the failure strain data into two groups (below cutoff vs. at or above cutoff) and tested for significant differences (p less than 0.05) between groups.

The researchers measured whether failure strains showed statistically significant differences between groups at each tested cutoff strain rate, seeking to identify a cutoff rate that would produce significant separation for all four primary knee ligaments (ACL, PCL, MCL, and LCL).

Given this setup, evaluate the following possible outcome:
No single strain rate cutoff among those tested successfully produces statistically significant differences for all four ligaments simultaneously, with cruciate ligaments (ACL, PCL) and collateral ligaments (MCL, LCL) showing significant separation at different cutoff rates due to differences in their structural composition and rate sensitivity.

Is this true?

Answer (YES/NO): NO